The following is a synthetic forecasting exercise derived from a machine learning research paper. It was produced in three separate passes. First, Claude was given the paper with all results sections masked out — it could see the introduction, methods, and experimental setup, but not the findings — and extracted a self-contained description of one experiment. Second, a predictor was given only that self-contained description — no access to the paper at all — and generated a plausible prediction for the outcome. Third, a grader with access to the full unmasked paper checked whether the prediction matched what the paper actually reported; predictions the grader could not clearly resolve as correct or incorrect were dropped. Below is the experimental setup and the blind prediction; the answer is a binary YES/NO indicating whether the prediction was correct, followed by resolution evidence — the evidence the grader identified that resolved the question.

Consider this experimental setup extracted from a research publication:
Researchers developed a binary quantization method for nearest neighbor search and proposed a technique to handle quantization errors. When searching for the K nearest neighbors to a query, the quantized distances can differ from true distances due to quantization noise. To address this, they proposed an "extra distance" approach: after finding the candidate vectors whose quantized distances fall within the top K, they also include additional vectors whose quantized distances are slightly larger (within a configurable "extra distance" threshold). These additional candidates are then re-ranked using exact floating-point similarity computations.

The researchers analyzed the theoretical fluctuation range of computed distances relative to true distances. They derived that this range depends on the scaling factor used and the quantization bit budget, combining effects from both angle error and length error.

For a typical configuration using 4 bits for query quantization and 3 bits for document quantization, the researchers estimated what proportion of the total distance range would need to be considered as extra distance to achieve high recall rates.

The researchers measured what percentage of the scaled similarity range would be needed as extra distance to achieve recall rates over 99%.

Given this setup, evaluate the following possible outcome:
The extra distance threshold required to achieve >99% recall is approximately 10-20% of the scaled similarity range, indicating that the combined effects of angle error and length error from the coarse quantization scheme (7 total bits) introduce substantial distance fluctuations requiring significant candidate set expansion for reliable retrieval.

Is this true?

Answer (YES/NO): NO